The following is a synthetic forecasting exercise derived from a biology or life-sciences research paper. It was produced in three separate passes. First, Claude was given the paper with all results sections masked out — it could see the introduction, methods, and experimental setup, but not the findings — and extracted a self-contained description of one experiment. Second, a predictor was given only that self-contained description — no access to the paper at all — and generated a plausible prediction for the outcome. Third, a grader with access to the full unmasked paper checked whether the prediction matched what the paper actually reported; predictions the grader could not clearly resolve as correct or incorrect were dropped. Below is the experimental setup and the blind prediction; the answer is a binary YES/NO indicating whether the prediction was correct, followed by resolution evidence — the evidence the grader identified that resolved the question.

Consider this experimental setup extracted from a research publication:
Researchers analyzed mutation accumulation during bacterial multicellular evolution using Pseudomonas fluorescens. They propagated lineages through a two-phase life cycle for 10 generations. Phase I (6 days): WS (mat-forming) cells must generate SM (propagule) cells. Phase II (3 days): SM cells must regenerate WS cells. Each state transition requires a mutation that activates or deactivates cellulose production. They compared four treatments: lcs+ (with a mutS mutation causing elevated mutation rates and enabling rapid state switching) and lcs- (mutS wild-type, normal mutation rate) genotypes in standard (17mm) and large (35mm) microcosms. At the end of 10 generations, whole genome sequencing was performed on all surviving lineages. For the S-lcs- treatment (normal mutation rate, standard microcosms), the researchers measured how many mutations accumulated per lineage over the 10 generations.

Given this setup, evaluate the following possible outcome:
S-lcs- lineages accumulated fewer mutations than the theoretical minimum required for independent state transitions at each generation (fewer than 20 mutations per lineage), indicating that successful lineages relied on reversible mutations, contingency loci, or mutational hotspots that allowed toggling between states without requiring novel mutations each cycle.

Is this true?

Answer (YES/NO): NO